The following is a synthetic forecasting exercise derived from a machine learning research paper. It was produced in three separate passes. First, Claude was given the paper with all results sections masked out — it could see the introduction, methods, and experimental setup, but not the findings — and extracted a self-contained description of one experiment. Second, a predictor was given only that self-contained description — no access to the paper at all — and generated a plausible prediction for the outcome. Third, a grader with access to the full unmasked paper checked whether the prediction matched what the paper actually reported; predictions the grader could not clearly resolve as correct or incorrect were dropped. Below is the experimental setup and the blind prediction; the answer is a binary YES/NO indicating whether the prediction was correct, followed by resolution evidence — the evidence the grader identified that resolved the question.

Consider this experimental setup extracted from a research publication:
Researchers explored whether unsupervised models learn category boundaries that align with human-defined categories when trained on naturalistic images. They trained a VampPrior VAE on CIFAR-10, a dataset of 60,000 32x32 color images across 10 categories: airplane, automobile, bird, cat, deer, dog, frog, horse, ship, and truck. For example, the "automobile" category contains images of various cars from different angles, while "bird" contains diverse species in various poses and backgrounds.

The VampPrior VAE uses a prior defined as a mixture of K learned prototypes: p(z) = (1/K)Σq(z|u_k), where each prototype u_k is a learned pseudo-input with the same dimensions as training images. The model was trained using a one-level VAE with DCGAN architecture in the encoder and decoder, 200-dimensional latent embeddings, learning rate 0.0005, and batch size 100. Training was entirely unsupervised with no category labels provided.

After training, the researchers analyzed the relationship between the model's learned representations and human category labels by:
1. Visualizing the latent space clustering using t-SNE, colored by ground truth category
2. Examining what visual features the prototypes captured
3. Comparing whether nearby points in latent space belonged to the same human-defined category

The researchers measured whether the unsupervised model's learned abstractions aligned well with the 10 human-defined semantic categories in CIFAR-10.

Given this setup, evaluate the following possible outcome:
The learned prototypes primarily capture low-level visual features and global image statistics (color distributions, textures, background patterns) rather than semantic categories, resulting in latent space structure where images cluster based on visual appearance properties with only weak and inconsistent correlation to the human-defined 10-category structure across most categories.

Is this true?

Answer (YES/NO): NO